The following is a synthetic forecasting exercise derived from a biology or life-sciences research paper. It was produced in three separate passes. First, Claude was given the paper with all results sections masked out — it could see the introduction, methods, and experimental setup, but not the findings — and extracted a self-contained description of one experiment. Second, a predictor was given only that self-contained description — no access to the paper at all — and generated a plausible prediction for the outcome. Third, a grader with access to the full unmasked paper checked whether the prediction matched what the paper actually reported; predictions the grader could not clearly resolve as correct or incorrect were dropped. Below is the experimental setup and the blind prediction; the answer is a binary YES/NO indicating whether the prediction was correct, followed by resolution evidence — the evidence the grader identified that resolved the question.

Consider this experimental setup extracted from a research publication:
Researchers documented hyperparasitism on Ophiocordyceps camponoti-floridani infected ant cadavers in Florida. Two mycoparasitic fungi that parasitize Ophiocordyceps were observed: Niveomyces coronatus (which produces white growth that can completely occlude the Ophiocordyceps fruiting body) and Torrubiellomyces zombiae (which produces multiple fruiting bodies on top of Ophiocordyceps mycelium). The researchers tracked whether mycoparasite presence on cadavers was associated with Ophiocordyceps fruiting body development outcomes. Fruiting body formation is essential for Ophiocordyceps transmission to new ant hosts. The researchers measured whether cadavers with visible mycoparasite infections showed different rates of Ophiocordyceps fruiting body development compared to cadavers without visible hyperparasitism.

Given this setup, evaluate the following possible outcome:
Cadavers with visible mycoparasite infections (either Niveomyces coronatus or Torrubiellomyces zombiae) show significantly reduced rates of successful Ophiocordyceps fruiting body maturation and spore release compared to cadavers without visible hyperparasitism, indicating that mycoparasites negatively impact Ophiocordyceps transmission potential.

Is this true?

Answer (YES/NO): YES